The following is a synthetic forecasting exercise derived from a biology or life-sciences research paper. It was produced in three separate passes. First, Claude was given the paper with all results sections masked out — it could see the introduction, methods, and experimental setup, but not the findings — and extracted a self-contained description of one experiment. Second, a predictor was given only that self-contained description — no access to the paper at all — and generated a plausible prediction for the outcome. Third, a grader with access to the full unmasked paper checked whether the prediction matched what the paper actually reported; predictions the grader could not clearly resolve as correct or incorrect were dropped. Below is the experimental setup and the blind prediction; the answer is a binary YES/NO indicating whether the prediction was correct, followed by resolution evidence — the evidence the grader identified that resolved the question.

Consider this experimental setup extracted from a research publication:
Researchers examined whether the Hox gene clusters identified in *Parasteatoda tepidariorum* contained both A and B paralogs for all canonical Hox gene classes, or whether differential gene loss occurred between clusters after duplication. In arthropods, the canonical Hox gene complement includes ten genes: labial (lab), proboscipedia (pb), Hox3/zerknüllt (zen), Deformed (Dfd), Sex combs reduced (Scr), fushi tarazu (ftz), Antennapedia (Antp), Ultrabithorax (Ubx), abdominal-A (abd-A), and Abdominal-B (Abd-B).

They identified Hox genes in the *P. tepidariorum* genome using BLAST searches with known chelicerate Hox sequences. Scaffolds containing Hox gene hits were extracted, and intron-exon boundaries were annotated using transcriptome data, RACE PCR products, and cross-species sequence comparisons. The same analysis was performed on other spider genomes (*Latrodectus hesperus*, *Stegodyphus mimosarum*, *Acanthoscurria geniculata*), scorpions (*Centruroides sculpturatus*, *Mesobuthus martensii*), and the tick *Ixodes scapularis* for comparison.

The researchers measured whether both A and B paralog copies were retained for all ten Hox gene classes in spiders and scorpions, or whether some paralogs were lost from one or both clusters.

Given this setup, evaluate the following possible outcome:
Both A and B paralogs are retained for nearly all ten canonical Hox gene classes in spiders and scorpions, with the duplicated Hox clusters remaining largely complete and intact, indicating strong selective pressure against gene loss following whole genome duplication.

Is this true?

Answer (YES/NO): YES